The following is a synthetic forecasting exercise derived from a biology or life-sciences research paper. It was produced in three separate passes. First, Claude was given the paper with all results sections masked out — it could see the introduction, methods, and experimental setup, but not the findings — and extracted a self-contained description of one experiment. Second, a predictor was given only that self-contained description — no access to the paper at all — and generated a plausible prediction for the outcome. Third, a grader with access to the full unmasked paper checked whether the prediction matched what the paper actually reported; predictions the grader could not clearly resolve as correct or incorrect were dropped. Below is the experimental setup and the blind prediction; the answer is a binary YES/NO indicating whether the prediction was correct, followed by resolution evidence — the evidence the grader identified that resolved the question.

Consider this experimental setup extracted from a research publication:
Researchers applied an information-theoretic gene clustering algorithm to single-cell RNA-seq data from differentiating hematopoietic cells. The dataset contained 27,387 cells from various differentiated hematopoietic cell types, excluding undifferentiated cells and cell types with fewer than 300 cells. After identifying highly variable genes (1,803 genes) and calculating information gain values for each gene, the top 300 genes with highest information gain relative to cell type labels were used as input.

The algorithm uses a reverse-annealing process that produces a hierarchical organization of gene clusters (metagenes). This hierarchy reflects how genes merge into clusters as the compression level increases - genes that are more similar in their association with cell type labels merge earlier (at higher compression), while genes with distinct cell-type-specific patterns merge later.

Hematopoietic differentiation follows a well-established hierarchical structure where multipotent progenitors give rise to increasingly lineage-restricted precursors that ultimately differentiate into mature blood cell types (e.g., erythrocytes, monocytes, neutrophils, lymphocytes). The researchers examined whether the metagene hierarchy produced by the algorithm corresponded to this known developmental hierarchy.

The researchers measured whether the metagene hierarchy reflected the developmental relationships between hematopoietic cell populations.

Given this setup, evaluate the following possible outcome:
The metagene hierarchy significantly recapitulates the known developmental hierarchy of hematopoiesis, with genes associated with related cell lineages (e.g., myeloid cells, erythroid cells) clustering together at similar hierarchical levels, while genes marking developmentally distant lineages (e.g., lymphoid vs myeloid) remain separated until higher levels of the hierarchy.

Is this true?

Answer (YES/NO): YES